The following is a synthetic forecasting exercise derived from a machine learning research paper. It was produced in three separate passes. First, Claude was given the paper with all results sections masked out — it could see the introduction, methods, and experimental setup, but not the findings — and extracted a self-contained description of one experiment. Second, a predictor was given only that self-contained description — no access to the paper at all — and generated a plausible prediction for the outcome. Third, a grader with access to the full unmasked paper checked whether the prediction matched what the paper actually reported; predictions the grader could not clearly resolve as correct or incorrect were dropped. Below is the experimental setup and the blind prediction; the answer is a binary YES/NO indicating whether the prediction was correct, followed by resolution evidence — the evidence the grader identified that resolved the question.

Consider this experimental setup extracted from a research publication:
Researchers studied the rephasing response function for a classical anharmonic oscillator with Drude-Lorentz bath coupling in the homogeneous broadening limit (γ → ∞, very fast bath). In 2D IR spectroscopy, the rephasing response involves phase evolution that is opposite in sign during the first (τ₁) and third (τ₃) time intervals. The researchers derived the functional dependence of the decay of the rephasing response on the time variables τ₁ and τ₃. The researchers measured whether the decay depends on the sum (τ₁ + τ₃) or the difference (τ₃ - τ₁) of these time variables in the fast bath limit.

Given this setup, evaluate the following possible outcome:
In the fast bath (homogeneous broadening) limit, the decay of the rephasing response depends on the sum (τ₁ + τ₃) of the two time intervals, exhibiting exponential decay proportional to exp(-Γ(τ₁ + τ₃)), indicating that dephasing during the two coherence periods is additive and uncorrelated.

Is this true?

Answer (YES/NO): YES